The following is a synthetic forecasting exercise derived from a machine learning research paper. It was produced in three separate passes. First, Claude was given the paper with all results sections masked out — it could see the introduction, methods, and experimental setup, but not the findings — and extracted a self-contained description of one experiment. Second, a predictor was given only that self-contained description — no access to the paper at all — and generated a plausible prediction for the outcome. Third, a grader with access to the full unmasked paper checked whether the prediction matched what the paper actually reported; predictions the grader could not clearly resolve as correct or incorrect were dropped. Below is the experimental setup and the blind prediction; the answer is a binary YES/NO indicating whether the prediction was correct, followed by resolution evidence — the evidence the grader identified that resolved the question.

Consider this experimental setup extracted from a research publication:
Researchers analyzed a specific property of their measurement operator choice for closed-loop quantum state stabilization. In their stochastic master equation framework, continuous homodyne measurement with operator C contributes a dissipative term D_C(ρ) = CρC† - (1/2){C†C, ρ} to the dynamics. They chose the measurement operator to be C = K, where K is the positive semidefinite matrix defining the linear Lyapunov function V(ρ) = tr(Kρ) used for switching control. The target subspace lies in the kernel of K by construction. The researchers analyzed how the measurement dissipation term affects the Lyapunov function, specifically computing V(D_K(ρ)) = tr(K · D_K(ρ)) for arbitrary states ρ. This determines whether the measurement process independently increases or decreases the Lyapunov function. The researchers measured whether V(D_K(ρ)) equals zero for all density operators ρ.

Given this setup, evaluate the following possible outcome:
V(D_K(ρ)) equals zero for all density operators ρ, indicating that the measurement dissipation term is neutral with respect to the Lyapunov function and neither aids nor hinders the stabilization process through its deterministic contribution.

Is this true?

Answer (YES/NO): YES